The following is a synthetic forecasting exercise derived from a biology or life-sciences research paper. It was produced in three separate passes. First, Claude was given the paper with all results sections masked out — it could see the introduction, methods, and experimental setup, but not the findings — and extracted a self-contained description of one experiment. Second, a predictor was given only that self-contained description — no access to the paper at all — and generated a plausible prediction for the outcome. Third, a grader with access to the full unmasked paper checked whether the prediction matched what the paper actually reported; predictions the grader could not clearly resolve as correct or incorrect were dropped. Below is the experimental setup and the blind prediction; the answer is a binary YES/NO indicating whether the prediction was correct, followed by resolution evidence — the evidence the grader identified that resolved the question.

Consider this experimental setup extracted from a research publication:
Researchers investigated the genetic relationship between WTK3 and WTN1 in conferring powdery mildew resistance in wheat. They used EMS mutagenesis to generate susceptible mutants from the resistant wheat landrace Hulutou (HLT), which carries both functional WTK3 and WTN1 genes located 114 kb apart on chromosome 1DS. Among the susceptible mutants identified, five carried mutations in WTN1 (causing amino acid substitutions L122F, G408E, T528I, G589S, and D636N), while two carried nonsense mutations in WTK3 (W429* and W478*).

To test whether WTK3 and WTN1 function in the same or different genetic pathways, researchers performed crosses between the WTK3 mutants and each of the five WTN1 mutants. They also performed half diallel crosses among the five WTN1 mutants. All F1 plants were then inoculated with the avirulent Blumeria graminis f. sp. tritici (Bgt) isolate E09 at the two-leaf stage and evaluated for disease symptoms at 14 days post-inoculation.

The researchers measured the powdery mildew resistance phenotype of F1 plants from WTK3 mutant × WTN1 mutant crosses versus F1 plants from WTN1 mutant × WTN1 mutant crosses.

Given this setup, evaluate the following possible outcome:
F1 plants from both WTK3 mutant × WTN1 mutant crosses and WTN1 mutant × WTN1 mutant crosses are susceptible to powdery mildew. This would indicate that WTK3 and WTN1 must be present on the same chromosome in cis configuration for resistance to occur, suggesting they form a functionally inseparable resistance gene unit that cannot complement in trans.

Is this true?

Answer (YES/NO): NO